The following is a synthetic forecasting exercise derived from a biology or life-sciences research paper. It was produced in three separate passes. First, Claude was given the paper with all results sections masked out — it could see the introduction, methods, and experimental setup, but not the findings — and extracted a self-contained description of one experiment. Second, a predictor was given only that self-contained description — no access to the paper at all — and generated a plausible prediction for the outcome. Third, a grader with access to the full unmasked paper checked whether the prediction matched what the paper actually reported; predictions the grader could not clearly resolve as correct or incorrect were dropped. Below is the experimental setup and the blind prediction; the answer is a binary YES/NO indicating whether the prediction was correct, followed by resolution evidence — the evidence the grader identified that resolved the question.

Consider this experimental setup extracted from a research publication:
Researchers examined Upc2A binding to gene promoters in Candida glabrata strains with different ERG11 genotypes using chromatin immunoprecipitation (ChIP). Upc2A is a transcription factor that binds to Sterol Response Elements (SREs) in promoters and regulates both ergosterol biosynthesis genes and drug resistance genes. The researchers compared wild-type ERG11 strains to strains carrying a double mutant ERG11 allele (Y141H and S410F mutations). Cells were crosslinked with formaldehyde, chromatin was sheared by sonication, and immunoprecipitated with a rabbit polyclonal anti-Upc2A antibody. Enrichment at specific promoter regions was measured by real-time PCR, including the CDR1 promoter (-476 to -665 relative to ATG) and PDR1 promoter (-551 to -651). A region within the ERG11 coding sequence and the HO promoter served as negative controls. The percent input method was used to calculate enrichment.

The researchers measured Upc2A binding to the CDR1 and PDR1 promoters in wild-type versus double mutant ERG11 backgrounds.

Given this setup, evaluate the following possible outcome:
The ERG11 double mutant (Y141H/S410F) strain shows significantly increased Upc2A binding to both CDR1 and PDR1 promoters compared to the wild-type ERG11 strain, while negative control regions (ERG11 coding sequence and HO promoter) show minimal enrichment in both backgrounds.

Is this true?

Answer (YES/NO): NO